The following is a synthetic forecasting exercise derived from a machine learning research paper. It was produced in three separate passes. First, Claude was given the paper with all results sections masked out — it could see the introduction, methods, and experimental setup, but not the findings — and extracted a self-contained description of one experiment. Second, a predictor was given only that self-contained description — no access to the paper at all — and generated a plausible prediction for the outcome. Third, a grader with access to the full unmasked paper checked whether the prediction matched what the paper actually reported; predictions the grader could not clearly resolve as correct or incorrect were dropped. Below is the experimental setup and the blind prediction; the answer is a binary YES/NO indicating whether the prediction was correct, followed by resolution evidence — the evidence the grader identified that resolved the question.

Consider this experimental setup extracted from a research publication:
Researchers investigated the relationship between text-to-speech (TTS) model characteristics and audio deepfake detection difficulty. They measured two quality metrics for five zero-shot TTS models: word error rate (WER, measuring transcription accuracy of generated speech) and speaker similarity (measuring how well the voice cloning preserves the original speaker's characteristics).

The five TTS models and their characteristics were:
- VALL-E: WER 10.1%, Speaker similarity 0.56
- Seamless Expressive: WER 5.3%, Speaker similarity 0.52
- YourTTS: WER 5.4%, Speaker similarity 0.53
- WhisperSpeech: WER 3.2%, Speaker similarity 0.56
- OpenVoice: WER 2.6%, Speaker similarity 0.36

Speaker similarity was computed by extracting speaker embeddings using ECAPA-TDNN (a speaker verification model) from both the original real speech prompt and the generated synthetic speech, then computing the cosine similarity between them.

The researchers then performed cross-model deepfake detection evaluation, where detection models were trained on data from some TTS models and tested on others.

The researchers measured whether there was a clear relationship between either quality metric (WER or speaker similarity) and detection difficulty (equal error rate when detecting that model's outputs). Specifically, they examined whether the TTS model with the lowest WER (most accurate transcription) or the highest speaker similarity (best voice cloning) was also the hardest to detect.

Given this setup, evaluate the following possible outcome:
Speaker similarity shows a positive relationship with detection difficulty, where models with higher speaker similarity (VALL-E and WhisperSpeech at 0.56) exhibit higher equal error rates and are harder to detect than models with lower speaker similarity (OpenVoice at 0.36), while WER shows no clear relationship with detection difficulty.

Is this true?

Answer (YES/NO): NO